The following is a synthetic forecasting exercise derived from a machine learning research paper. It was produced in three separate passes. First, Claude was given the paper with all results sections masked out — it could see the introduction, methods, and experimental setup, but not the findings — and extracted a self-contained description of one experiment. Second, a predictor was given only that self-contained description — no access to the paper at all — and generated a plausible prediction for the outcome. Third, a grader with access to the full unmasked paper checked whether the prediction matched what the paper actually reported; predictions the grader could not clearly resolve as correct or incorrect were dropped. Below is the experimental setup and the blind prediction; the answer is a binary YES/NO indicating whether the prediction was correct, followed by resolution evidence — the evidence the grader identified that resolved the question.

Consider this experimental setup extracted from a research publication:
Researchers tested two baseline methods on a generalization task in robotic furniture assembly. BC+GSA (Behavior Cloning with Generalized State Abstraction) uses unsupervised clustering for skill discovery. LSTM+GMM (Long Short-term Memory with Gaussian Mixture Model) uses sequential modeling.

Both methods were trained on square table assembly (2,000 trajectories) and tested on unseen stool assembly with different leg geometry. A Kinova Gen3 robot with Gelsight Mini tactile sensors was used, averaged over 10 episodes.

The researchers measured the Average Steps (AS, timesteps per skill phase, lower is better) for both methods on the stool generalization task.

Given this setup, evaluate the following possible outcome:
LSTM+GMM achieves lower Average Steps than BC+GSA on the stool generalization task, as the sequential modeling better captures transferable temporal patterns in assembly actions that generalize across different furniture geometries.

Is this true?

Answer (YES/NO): YES